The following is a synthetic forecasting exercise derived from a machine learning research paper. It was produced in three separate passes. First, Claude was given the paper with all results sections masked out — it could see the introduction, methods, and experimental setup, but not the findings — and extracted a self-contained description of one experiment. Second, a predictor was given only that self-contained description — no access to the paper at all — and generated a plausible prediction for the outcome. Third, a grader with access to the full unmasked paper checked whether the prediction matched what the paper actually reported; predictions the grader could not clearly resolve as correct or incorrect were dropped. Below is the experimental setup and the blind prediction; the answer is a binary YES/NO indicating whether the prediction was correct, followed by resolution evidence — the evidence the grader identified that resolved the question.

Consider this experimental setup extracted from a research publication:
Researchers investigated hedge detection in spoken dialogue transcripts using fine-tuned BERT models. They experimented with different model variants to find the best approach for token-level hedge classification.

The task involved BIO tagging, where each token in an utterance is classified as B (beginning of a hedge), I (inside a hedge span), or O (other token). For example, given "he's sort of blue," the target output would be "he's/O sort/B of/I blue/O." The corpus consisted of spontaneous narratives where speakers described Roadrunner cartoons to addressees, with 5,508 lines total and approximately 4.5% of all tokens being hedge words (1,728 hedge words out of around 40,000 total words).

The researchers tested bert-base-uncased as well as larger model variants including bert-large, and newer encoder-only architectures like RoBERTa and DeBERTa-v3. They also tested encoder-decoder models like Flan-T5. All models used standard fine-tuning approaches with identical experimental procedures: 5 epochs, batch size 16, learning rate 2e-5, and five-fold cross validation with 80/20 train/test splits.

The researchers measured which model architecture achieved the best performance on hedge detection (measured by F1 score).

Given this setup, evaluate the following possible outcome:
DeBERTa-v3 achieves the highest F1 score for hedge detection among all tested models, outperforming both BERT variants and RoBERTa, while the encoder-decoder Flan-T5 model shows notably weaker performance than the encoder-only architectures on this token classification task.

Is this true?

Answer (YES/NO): NO